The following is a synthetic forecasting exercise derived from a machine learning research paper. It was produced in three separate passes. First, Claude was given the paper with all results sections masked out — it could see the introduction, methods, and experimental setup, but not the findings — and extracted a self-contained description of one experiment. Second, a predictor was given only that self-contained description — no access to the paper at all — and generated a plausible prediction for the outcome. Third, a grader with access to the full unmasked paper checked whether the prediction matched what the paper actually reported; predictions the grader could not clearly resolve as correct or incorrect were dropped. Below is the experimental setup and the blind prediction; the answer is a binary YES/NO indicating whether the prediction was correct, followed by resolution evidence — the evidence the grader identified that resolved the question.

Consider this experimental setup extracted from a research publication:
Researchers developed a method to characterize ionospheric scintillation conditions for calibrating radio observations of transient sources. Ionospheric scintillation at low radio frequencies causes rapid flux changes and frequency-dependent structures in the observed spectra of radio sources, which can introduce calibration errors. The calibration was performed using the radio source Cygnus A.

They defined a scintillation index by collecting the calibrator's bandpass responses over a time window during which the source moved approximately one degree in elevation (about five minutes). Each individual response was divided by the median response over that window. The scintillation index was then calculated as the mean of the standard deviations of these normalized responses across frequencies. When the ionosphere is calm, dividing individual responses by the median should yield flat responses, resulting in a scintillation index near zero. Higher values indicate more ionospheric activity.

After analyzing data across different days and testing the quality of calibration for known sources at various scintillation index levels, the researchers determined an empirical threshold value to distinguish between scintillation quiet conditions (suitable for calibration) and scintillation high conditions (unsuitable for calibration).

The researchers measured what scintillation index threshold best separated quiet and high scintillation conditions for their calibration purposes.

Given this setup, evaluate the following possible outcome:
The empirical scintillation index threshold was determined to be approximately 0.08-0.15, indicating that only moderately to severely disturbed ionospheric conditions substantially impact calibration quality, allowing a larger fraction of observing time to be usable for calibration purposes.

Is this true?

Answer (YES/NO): NO